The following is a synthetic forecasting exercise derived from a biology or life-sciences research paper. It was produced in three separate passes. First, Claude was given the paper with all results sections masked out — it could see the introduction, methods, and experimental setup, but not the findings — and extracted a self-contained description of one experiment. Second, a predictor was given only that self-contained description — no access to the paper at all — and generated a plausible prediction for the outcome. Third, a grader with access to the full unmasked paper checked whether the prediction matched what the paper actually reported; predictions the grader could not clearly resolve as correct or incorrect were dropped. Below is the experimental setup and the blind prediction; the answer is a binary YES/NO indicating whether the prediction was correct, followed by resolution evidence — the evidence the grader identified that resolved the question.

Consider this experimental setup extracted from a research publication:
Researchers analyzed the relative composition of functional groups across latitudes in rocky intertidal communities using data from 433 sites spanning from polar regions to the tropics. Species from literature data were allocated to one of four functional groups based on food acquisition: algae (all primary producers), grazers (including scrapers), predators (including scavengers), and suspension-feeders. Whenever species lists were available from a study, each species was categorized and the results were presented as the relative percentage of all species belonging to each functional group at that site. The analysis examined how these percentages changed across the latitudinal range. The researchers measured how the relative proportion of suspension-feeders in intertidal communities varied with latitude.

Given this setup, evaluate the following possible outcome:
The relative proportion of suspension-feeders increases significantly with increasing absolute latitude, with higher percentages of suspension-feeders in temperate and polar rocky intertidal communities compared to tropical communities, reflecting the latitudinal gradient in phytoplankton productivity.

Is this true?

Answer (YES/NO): NO